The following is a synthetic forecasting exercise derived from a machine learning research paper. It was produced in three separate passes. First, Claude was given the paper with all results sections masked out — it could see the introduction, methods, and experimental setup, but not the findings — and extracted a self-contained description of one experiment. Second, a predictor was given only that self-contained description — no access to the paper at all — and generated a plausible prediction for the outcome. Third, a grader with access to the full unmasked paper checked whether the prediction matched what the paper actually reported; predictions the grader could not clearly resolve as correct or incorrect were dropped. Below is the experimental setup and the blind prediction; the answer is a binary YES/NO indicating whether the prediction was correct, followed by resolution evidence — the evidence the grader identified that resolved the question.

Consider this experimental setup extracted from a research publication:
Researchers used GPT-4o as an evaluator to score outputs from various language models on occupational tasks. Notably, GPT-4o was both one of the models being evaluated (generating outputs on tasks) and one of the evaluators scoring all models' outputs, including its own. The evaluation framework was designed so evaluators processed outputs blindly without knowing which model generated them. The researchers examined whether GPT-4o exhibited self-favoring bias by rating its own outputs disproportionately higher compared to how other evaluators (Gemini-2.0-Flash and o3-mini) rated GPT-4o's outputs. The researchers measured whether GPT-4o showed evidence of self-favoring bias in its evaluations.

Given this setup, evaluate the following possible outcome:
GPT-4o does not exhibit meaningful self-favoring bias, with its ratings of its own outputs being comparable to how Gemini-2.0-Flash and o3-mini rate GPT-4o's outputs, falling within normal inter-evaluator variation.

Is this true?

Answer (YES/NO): YES